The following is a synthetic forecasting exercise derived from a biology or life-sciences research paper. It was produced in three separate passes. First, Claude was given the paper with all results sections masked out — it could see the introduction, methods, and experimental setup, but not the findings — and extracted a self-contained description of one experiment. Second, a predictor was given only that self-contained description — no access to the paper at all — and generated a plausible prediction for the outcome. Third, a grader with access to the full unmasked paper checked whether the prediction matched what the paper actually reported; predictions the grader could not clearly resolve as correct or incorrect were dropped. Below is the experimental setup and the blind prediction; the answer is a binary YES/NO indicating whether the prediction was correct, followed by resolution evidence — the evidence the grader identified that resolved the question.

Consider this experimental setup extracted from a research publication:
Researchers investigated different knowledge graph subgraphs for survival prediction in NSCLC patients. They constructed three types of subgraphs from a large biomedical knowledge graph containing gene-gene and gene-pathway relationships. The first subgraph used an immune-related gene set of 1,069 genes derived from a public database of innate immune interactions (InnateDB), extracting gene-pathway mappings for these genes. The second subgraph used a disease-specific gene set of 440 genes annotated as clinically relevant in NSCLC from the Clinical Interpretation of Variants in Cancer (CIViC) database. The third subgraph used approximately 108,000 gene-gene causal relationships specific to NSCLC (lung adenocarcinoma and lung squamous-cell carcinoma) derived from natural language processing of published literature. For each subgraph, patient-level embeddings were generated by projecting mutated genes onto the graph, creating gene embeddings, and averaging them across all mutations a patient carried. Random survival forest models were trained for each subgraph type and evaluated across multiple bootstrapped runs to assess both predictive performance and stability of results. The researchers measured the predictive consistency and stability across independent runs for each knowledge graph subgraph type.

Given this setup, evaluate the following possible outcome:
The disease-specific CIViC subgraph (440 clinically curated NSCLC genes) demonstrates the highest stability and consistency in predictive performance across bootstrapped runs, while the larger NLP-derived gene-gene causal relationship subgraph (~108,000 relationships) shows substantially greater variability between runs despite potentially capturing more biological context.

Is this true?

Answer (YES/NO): NO